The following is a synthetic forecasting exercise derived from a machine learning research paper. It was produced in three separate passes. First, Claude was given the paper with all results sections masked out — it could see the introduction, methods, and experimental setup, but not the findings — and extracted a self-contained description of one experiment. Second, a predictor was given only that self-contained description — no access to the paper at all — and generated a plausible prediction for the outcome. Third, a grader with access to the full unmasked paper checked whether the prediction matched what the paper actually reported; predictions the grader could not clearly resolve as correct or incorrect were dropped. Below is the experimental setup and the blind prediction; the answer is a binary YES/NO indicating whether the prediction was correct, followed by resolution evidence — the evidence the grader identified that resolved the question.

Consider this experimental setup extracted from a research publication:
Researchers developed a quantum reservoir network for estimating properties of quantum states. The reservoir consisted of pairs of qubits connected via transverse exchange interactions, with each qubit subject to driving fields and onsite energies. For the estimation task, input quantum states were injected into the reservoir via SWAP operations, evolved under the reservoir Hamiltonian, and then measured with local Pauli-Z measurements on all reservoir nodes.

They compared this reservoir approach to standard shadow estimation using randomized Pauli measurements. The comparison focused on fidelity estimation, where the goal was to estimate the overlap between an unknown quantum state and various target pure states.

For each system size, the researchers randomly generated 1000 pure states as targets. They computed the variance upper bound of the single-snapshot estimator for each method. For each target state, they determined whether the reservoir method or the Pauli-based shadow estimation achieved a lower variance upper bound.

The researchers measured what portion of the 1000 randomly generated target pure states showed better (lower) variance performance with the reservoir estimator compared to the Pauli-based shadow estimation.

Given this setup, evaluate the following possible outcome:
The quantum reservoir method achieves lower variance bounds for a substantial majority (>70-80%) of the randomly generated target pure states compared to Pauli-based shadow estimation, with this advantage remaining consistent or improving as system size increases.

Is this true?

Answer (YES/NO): NO